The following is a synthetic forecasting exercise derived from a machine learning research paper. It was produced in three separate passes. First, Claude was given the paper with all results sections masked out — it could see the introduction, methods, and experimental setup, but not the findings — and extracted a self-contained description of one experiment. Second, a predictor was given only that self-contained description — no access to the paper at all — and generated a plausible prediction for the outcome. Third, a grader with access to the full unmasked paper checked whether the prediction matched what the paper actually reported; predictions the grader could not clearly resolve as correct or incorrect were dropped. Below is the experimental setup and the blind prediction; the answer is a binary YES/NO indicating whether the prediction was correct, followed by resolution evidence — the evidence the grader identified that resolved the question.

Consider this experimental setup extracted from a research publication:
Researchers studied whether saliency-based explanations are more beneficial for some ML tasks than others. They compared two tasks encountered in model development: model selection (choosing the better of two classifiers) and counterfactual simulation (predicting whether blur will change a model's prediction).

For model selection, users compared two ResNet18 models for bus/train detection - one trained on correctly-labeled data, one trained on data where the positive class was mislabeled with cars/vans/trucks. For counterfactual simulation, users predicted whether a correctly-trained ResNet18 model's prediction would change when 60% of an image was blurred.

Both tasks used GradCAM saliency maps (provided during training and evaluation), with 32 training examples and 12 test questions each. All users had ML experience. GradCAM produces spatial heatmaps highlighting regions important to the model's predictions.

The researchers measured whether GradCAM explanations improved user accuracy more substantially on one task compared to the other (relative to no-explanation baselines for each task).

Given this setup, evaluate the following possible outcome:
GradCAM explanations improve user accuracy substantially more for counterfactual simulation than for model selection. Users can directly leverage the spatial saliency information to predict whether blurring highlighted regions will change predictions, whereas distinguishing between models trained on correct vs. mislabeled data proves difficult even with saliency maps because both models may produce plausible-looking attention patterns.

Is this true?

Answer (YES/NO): NO